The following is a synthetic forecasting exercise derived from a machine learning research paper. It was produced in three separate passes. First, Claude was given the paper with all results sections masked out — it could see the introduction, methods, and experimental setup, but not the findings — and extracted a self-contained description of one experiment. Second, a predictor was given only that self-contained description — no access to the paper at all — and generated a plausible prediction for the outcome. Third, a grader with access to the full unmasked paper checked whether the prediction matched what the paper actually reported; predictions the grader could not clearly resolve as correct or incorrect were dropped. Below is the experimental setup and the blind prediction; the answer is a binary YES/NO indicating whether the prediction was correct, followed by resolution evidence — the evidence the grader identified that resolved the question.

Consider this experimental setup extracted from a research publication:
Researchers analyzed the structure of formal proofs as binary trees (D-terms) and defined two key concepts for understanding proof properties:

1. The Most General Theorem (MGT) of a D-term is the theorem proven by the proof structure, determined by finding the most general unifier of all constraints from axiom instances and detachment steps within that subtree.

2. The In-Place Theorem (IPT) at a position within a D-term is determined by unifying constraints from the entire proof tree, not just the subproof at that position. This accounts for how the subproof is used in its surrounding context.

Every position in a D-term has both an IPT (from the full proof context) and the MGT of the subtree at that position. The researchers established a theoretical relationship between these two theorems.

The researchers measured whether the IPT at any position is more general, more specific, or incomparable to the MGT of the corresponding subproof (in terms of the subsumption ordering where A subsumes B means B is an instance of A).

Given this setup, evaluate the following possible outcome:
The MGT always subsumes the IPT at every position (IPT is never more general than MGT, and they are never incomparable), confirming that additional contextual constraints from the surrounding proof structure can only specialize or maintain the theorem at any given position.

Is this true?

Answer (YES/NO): YES